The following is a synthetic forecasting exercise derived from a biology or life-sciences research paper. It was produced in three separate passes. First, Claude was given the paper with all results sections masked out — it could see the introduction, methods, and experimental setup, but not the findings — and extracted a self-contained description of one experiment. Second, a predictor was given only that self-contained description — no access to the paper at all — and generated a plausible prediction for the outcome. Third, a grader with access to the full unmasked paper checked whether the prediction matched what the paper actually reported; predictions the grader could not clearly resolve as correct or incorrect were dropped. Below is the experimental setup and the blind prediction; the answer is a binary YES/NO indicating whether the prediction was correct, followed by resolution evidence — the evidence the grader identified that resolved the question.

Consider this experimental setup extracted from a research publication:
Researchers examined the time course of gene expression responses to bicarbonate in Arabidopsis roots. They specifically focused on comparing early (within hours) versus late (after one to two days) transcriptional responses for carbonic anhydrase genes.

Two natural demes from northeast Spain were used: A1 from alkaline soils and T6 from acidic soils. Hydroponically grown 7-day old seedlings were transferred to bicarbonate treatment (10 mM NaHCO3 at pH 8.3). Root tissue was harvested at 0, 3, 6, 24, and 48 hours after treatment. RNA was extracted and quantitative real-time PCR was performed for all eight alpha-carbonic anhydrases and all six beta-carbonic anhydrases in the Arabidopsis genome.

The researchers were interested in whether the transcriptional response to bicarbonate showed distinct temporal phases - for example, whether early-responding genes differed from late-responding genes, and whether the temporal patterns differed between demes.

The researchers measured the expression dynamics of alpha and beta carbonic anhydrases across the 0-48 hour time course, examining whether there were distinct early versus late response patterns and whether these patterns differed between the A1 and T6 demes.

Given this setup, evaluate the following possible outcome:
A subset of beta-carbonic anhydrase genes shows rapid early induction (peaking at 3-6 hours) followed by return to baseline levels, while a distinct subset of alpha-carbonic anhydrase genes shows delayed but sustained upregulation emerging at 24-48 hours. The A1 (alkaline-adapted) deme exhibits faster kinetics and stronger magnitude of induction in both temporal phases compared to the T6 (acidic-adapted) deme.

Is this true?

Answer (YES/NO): NO